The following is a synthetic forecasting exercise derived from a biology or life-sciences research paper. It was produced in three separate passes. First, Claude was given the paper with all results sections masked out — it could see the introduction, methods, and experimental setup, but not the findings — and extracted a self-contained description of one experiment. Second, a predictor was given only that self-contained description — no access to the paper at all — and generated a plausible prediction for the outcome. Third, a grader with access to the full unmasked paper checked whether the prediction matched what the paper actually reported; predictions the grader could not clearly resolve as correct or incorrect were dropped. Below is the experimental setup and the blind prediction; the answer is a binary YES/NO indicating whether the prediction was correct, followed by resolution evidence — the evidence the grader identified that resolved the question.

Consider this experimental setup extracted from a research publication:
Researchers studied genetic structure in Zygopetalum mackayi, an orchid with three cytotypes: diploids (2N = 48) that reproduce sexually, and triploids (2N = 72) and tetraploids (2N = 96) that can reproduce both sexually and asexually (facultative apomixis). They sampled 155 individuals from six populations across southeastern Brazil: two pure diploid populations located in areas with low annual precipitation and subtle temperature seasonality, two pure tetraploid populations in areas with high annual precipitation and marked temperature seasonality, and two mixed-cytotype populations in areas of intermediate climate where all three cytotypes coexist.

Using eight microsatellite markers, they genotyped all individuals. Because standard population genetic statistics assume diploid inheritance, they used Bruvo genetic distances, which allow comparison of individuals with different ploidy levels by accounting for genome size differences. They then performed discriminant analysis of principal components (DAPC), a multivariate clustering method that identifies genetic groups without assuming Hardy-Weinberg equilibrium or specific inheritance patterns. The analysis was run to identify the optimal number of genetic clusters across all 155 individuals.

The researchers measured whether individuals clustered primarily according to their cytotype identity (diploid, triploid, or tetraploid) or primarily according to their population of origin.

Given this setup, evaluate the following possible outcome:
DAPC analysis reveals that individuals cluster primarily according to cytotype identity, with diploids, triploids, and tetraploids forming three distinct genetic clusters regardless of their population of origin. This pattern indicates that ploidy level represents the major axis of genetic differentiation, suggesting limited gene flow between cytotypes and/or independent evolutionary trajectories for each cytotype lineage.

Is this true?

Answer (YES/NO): NO